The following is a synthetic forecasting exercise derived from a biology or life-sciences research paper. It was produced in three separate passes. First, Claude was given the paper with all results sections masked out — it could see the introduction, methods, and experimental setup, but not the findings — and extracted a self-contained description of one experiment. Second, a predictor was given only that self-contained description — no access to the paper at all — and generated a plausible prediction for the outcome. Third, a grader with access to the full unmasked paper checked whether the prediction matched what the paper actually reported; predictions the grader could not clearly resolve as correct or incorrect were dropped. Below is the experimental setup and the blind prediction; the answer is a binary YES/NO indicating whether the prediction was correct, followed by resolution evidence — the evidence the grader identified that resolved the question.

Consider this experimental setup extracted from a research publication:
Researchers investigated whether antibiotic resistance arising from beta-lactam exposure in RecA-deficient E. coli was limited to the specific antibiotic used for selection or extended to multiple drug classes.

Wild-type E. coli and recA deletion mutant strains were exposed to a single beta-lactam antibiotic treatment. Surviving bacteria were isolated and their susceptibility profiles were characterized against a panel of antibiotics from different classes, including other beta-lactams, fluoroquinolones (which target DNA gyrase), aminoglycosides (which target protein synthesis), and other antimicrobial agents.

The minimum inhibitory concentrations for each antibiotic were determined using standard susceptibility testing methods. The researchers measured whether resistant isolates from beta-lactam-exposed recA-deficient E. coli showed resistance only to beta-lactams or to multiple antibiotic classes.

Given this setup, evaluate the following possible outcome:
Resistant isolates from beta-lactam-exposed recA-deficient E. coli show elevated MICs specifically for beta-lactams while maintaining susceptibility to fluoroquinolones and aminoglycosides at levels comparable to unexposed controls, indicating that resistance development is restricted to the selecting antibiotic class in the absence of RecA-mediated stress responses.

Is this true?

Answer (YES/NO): NO